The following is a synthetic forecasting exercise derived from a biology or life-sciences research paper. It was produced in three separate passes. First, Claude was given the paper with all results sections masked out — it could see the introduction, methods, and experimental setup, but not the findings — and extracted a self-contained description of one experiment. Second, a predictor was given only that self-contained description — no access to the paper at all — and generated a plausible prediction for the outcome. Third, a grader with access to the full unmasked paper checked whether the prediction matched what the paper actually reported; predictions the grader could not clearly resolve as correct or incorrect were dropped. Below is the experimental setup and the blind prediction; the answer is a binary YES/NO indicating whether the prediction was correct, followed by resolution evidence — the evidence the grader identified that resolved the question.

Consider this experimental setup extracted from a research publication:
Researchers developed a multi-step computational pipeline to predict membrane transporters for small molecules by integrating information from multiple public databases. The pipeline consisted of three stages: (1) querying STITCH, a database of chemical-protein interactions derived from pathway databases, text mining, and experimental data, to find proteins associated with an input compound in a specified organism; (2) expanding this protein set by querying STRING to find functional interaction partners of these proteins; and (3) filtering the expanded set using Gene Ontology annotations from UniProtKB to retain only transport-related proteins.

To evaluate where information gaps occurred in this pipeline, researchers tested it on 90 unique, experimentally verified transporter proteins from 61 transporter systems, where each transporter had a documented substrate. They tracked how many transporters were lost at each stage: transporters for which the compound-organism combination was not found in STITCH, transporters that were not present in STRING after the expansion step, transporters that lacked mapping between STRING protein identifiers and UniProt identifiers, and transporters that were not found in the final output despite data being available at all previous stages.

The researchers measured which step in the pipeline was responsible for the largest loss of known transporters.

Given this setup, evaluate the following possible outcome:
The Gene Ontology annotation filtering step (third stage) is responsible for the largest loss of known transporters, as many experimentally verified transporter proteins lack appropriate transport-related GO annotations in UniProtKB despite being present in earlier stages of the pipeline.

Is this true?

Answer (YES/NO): NO